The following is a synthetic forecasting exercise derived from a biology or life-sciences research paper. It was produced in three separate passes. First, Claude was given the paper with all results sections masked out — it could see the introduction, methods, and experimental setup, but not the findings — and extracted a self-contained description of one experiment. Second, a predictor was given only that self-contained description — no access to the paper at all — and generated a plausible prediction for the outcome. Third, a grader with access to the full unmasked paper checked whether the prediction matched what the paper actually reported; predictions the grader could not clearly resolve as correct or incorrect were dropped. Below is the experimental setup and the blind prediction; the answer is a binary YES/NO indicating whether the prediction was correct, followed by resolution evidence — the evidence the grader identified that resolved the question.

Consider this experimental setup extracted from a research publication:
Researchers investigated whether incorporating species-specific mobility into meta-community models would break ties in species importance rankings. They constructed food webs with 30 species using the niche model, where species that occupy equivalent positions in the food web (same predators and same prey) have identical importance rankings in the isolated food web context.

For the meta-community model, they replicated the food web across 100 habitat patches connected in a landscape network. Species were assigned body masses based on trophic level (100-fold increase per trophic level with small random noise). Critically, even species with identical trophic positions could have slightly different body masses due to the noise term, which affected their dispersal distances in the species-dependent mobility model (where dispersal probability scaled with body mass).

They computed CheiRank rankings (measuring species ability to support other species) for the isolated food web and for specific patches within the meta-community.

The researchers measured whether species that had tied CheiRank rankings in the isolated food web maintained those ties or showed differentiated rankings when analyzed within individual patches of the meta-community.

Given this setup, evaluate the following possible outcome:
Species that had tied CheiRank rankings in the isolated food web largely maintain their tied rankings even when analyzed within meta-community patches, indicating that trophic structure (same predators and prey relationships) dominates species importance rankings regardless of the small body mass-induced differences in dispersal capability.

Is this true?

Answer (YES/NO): NO